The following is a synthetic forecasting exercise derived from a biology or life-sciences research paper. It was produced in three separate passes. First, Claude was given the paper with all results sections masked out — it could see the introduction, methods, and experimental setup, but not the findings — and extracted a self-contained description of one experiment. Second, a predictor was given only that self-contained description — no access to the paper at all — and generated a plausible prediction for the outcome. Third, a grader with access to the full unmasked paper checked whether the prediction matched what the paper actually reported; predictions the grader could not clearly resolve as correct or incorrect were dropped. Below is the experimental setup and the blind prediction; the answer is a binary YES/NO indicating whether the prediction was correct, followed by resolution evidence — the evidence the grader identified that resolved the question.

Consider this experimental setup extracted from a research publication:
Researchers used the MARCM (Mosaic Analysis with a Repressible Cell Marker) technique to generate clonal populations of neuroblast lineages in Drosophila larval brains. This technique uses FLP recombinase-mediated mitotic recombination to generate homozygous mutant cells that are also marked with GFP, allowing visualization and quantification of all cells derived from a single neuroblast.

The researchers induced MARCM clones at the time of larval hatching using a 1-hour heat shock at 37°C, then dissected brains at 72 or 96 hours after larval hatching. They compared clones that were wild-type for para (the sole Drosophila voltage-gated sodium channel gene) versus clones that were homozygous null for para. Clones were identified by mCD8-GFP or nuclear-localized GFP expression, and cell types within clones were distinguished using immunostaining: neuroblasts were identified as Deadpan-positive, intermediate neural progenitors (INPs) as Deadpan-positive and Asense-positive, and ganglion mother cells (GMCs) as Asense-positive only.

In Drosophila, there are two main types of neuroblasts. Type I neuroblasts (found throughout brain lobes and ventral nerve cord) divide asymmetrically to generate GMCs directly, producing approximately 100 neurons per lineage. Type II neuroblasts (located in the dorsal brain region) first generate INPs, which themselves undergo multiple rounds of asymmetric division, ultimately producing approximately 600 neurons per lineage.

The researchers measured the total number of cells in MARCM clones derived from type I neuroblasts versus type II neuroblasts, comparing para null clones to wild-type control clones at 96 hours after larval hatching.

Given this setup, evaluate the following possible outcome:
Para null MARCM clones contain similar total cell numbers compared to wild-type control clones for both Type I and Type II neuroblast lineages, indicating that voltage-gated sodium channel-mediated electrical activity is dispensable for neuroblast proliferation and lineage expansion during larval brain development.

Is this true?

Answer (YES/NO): NO